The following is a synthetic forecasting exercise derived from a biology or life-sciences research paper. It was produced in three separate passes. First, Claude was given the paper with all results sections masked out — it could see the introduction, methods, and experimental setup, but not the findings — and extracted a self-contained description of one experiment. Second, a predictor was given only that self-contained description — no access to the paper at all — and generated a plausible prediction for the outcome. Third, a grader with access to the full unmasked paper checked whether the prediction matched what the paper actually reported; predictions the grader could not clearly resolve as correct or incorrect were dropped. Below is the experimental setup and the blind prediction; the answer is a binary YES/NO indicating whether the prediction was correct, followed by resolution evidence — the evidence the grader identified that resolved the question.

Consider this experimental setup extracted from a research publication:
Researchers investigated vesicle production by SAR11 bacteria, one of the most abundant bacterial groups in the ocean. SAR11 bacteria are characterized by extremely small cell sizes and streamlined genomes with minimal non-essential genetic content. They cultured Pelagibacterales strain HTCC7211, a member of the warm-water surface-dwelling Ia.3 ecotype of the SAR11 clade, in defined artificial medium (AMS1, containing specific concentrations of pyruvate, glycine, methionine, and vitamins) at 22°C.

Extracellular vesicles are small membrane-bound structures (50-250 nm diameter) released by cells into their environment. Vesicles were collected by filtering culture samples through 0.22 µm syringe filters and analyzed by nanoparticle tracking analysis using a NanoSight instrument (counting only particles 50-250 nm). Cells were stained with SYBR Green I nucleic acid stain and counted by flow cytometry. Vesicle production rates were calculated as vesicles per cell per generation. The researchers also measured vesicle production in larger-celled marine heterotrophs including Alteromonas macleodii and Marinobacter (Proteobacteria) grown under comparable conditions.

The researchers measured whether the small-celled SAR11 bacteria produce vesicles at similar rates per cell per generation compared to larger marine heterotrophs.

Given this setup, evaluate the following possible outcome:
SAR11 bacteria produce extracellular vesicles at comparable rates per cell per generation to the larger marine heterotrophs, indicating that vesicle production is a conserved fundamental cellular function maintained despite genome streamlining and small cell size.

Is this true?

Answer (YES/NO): NO